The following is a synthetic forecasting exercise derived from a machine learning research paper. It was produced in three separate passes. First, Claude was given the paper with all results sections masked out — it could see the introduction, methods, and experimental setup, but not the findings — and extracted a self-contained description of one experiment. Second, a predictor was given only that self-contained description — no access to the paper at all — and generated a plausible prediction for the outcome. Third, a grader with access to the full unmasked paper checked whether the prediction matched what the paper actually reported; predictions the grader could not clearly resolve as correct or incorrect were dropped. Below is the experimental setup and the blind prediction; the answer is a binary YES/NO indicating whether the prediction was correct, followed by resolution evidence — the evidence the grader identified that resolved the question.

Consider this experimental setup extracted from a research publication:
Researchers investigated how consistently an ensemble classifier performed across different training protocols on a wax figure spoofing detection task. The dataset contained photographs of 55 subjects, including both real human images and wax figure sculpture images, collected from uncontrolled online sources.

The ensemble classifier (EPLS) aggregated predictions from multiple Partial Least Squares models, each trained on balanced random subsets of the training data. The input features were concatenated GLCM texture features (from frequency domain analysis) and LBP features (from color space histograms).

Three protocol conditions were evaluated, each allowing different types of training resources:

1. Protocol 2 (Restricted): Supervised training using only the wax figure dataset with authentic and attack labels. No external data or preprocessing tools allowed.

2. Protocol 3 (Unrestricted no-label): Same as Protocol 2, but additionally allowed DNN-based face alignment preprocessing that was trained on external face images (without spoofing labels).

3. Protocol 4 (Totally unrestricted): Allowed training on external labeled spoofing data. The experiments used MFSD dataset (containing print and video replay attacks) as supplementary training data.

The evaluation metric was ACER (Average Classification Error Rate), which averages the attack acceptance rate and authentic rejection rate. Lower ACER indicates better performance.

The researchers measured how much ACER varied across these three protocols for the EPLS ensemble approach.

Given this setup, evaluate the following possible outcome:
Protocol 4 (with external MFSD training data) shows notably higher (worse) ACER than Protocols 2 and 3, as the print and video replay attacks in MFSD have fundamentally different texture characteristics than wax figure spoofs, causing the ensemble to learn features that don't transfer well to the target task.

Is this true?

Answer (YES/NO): NO